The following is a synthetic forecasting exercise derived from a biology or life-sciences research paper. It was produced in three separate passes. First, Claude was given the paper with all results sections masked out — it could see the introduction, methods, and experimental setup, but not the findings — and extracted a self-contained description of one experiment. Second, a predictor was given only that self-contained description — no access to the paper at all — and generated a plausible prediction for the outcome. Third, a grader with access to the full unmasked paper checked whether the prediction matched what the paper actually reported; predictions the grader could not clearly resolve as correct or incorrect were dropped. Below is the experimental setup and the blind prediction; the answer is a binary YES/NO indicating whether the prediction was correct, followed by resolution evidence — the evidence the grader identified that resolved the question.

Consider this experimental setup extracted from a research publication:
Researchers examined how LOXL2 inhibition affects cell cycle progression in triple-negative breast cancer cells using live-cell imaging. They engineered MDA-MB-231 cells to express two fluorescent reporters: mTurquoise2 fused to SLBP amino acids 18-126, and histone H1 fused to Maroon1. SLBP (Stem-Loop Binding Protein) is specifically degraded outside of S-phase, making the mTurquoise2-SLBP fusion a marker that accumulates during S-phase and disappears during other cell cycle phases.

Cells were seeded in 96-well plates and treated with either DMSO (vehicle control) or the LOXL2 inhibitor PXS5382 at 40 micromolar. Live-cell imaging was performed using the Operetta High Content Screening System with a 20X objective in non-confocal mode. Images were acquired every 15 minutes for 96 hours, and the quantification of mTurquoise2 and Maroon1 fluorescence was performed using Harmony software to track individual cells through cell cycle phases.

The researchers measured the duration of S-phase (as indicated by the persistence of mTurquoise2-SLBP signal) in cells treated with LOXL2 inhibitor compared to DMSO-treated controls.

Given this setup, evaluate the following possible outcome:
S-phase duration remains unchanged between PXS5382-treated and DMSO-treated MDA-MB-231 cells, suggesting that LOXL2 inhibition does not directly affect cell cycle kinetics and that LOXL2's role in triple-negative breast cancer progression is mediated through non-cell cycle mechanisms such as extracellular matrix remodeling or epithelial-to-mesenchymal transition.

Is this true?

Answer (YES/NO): NO